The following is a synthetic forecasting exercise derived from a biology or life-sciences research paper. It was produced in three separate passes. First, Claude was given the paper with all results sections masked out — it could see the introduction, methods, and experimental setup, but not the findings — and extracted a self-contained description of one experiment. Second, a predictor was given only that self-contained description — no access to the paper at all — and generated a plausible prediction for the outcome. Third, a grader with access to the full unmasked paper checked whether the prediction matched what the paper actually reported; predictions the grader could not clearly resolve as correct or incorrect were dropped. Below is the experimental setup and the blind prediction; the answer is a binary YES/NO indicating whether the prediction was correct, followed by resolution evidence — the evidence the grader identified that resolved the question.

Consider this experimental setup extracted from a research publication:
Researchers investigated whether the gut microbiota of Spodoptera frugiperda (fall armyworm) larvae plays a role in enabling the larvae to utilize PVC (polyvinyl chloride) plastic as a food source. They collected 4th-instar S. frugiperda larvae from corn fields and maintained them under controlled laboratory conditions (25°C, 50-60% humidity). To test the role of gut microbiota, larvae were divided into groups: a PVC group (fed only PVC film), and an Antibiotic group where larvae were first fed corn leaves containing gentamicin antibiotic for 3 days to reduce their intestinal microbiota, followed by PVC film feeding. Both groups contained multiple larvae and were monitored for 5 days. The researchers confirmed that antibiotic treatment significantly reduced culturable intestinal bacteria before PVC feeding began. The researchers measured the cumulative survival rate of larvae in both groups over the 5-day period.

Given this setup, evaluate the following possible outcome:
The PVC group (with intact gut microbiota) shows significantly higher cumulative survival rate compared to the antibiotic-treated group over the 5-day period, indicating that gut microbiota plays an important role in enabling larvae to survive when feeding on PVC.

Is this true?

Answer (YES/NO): YES